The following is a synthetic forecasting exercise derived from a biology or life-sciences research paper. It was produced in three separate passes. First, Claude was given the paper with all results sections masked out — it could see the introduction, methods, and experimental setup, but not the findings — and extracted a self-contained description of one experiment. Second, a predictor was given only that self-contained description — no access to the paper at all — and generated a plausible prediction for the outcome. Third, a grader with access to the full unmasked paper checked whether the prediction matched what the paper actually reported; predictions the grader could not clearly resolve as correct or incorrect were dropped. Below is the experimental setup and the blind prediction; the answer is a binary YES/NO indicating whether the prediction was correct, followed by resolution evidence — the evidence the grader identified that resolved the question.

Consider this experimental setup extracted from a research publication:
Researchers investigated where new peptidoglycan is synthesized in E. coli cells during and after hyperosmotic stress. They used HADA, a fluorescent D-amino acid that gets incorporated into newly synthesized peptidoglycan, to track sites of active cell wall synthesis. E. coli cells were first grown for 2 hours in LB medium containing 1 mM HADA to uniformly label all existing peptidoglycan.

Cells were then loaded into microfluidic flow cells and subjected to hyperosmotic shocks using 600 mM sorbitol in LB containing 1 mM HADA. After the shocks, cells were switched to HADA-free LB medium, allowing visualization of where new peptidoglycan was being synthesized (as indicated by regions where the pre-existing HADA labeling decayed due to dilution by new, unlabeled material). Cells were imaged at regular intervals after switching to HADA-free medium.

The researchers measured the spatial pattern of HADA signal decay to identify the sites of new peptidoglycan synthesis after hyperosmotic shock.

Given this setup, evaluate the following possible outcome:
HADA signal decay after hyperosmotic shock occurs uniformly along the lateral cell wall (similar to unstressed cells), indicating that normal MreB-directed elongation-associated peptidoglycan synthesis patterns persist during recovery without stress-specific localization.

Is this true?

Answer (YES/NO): NO